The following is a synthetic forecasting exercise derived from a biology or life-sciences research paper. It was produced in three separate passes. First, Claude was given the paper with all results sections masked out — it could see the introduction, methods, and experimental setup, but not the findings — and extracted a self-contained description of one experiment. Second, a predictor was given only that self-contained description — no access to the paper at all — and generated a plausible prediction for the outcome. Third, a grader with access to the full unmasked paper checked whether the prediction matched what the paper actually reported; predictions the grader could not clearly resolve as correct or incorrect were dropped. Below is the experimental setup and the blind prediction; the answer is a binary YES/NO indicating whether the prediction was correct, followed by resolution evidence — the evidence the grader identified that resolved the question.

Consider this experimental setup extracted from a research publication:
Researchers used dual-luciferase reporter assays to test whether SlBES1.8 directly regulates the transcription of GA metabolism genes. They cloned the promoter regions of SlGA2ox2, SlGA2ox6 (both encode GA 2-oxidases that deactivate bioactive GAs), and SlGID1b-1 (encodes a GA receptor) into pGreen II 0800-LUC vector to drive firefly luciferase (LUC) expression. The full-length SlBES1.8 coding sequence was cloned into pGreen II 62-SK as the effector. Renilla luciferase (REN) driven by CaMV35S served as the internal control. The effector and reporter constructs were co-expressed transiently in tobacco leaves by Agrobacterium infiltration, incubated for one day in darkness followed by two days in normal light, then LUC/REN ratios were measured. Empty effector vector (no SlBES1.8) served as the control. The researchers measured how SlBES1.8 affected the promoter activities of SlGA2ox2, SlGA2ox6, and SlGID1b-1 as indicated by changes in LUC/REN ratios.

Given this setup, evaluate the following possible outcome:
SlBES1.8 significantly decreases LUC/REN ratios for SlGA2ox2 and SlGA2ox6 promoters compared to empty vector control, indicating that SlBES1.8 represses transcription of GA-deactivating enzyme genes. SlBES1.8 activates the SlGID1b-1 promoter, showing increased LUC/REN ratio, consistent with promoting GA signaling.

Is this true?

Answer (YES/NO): NO